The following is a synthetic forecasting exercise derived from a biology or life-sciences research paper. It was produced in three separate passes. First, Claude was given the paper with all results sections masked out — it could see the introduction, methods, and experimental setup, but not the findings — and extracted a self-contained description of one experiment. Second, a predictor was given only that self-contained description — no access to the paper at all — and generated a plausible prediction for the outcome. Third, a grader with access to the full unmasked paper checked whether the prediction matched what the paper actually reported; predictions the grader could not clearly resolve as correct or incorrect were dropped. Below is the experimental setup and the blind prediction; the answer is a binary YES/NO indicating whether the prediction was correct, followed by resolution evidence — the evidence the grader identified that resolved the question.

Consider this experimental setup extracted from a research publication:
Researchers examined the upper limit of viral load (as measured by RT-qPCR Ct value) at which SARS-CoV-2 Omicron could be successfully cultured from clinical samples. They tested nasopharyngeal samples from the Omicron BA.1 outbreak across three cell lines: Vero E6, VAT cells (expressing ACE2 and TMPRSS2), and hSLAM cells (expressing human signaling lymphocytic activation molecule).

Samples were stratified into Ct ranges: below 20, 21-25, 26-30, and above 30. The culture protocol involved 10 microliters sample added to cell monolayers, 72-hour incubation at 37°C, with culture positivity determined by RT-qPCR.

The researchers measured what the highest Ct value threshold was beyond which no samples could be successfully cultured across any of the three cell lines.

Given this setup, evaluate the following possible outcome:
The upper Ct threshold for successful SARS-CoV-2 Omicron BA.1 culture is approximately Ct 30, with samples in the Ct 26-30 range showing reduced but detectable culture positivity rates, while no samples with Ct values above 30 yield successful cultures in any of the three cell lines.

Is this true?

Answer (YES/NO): NO